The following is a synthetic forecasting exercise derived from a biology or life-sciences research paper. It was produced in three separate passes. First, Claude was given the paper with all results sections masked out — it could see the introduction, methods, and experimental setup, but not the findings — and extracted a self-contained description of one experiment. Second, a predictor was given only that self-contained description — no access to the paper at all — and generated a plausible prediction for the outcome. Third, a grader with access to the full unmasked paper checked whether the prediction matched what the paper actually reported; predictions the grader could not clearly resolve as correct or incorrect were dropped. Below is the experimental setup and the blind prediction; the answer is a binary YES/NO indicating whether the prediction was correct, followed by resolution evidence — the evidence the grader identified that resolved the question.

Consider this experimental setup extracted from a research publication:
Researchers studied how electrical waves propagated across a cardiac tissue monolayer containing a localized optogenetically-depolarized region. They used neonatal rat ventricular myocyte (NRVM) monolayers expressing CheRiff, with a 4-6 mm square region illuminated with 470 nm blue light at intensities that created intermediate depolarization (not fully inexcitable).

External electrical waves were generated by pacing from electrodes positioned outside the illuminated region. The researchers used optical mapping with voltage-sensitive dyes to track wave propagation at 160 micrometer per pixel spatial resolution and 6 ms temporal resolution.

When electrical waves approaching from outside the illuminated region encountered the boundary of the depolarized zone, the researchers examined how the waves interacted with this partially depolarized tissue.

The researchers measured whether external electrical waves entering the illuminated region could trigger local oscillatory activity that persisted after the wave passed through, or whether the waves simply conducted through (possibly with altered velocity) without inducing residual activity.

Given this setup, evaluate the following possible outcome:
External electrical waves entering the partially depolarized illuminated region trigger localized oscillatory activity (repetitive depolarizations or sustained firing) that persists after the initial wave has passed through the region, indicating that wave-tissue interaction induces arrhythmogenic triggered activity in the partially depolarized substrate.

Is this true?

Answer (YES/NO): YES